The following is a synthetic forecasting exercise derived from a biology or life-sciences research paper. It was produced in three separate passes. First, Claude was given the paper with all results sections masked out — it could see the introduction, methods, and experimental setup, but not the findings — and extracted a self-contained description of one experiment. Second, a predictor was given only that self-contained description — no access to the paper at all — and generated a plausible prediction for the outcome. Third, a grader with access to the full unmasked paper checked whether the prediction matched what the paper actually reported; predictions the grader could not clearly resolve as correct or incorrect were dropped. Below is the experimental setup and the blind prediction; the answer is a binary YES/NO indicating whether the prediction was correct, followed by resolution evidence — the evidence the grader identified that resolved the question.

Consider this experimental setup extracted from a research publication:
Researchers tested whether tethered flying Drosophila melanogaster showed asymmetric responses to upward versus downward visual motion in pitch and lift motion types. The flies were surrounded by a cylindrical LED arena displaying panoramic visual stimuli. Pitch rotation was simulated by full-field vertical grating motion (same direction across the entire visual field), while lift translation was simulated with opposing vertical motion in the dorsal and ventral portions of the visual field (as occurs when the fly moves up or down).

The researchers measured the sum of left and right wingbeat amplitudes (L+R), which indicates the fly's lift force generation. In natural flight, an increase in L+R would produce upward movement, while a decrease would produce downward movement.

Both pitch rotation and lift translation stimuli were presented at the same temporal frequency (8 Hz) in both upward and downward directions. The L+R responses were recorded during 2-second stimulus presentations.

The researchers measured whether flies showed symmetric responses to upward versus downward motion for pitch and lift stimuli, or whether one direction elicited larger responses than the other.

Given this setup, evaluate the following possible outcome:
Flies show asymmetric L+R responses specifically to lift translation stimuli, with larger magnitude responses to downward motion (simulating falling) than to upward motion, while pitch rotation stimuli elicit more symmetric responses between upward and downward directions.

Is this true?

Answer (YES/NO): NO